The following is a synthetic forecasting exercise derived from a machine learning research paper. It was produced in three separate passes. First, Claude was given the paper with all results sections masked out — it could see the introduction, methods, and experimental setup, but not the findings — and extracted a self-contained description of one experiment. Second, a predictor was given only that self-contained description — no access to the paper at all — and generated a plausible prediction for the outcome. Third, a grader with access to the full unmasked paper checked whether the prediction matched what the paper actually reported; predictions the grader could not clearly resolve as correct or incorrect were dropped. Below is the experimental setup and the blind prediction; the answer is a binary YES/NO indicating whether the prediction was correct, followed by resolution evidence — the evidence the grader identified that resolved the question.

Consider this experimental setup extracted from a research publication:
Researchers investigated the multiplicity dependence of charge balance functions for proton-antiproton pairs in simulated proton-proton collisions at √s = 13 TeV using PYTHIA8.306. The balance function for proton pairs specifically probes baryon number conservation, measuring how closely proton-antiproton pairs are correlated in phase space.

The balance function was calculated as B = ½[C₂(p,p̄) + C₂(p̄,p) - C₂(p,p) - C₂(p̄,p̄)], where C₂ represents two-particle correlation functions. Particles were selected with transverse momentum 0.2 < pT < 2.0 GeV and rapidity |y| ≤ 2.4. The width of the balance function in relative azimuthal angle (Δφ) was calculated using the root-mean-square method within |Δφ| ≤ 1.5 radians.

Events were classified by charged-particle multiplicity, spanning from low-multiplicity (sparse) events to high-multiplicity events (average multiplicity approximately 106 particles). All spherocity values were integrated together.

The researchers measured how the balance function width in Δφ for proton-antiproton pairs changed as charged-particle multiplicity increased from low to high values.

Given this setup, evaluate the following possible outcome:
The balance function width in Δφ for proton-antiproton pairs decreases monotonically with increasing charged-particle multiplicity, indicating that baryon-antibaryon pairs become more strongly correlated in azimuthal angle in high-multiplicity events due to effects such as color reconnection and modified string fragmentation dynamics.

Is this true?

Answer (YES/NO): YES